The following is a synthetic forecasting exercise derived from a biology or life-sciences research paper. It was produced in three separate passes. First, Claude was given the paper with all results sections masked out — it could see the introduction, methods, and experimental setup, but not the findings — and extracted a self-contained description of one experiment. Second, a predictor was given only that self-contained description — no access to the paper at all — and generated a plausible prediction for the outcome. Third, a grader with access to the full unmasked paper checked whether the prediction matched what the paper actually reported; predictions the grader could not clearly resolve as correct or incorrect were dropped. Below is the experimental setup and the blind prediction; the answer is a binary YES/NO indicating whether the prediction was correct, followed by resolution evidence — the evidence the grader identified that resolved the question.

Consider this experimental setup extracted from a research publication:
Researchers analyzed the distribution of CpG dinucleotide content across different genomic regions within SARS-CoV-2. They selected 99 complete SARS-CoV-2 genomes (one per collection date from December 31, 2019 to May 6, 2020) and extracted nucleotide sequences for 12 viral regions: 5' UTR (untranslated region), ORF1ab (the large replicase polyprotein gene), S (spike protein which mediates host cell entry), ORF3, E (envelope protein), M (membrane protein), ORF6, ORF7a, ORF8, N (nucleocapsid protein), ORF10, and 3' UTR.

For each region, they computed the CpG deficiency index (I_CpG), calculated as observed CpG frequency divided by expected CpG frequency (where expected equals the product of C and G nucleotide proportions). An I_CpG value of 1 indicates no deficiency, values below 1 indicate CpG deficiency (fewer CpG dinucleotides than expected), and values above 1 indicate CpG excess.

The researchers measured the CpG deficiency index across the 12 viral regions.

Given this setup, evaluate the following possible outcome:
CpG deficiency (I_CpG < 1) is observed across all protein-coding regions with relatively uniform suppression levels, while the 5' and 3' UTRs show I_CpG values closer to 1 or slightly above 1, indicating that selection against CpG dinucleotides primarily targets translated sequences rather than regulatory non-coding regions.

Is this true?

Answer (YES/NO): NO